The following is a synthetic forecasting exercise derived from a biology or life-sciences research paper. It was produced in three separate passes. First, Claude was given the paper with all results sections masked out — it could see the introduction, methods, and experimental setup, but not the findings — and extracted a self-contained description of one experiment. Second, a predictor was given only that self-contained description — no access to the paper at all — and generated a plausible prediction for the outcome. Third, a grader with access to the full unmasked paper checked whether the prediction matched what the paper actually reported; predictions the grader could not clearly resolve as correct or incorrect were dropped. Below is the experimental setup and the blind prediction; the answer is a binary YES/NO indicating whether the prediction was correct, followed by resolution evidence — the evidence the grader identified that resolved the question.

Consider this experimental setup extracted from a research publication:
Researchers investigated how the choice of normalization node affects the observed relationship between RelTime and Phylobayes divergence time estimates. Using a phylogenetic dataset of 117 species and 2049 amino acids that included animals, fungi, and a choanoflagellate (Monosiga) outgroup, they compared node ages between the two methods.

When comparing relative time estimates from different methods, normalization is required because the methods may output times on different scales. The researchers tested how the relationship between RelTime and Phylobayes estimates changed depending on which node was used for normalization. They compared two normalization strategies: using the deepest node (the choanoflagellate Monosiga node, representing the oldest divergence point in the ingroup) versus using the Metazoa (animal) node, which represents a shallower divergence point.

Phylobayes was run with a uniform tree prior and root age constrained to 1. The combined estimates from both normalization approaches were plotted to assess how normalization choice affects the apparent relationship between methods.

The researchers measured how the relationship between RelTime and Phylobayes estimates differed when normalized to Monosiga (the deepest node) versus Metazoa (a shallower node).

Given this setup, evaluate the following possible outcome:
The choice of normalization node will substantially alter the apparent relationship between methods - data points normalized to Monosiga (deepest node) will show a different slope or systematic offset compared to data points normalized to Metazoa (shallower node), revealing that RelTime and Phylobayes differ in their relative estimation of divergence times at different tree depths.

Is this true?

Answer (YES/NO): YES